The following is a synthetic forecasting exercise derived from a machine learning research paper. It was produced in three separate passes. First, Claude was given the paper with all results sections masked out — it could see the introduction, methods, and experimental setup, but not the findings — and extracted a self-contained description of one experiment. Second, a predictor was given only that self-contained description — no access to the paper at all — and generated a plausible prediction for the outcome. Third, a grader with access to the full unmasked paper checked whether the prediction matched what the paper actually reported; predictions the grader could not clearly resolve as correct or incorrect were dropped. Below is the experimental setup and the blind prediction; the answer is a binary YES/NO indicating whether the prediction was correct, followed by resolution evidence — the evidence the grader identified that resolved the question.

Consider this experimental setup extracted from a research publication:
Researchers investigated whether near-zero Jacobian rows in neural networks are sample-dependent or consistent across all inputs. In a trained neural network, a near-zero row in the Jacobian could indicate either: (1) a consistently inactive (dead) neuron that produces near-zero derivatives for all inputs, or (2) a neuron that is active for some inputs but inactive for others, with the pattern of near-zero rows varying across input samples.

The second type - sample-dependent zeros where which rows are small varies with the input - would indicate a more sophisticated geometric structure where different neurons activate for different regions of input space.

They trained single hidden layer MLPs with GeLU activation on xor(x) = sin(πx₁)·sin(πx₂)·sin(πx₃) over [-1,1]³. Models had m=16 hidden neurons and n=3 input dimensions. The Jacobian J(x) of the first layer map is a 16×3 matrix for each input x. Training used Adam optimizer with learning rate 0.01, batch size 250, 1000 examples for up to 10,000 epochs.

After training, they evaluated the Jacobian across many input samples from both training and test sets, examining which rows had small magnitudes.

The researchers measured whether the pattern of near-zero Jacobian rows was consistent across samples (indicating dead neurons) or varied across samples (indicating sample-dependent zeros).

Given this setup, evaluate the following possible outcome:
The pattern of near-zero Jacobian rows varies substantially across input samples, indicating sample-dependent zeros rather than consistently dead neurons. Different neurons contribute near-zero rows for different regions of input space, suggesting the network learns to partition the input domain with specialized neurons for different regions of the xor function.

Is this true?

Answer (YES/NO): YES